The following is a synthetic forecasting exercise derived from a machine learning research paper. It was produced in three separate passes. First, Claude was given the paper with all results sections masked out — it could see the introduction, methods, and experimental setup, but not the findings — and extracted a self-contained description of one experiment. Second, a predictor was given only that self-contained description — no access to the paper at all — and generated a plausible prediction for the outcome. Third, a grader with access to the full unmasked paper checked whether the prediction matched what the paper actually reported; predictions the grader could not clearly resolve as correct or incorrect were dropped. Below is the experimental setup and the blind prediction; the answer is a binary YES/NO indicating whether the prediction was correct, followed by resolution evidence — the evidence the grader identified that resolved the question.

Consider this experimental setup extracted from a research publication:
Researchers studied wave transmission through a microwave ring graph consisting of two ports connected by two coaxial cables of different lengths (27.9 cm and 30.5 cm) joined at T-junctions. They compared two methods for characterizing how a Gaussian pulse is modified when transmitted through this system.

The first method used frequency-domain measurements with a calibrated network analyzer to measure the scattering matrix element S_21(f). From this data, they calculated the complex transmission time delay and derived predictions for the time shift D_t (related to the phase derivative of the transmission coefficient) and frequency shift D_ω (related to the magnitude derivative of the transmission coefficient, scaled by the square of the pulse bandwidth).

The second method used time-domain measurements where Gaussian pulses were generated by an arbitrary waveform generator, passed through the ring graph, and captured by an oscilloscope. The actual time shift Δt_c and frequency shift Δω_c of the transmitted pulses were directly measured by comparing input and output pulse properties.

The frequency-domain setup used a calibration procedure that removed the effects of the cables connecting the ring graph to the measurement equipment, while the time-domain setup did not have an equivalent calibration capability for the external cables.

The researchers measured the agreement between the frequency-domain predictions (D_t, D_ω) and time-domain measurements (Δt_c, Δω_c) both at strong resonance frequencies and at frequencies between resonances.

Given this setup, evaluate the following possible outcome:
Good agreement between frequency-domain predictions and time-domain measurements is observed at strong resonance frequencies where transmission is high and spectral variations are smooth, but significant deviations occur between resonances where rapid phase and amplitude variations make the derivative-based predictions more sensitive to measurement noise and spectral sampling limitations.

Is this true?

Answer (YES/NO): NO